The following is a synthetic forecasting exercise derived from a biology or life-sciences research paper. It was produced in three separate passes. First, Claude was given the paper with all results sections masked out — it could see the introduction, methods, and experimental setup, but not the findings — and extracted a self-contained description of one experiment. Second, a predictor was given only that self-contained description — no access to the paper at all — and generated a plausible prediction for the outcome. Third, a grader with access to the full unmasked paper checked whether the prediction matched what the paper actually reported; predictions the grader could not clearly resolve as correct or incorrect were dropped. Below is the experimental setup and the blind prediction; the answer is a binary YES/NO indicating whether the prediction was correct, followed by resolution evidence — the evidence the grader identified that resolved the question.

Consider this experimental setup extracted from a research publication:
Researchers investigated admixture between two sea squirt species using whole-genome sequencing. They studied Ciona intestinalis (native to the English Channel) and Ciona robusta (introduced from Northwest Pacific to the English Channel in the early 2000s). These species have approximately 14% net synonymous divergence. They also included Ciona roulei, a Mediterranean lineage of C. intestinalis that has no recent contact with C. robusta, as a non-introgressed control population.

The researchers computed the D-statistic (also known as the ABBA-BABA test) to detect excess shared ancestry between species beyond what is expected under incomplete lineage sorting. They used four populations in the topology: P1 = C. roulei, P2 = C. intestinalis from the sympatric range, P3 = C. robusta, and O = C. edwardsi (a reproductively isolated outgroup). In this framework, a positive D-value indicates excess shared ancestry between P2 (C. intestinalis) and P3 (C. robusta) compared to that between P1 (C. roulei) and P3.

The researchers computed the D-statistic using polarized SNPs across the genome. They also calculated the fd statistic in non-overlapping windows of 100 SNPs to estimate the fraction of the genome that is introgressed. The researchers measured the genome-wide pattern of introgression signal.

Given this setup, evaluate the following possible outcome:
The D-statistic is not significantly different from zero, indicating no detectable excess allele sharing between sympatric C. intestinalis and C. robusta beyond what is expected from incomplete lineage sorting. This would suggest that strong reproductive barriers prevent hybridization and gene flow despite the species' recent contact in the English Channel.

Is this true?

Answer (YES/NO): NO